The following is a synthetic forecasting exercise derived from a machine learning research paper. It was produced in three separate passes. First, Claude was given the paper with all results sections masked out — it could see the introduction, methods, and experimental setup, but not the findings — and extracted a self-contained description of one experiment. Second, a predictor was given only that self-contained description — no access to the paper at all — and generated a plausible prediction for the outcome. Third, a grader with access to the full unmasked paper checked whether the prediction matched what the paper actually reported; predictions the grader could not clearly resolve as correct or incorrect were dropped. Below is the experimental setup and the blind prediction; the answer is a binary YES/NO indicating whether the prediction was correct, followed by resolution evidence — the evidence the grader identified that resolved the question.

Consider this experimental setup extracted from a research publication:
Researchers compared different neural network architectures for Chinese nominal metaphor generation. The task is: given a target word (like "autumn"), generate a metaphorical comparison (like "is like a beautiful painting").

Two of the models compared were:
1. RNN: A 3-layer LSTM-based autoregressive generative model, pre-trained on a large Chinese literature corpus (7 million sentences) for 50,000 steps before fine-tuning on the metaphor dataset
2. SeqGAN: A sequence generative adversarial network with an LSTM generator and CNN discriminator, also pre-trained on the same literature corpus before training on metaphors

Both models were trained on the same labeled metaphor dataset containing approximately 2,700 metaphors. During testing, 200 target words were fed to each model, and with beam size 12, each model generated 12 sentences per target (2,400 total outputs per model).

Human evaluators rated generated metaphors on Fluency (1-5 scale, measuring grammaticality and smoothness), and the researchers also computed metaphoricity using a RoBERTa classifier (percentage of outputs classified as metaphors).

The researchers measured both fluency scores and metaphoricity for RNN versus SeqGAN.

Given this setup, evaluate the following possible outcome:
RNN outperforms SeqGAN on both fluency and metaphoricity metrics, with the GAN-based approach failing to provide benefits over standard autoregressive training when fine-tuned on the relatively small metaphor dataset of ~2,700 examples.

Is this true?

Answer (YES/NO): NO